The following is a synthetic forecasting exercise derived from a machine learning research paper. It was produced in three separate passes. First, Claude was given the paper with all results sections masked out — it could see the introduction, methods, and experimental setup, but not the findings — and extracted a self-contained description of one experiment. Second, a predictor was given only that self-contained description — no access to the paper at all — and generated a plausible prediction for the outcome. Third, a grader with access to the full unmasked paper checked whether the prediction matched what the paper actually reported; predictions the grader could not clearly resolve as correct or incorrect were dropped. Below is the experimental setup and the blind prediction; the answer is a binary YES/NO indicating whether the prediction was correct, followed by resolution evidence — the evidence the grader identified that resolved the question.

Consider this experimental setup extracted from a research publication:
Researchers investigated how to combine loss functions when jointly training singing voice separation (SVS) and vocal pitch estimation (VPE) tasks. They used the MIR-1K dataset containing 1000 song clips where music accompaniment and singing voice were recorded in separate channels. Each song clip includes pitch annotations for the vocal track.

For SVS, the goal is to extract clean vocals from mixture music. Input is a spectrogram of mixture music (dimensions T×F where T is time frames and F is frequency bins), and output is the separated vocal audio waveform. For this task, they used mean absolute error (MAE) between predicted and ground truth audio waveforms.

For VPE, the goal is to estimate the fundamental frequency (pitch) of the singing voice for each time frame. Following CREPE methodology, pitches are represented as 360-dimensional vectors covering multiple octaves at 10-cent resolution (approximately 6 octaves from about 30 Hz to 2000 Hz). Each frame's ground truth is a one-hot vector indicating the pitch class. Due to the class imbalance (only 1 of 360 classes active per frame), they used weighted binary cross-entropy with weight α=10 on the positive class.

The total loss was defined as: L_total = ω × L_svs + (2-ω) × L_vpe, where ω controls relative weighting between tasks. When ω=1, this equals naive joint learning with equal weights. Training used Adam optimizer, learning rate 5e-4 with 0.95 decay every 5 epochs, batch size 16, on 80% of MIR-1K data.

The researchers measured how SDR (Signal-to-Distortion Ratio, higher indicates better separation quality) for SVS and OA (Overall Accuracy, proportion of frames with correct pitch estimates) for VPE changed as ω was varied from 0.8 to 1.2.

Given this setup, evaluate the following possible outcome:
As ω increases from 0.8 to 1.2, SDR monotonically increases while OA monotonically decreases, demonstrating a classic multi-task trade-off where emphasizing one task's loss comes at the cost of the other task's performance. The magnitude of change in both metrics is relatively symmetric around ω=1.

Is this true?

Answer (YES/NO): NO